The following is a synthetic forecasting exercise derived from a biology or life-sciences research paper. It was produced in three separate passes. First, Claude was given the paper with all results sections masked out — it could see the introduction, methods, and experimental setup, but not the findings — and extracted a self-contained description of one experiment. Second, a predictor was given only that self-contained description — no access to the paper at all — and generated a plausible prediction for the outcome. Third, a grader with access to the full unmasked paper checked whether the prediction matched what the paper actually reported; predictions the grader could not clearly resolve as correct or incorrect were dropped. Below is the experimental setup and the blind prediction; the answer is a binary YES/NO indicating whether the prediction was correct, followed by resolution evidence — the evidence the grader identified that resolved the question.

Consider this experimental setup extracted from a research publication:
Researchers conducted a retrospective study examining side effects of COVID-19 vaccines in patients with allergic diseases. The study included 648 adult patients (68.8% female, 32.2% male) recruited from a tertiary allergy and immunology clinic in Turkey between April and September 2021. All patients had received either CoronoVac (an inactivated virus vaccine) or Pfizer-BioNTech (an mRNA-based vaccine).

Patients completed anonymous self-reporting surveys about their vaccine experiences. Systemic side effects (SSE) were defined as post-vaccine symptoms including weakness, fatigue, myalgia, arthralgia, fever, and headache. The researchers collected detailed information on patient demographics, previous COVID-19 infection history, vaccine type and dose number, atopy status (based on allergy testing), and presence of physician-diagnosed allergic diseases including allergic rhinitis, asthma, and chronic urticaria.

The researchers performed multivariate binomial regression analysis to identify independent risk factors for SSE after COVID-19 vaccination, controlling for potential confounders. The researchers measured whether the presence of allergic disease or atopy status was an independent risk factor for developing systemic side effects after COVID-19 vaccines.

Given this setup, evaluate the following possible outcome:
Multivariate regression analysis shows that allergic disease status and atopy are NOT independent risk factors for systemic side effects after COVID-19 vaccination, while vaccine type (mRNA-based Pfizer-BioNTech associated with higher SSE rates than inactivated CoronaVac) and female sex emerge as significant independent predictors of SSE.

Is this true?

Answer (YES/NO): YES